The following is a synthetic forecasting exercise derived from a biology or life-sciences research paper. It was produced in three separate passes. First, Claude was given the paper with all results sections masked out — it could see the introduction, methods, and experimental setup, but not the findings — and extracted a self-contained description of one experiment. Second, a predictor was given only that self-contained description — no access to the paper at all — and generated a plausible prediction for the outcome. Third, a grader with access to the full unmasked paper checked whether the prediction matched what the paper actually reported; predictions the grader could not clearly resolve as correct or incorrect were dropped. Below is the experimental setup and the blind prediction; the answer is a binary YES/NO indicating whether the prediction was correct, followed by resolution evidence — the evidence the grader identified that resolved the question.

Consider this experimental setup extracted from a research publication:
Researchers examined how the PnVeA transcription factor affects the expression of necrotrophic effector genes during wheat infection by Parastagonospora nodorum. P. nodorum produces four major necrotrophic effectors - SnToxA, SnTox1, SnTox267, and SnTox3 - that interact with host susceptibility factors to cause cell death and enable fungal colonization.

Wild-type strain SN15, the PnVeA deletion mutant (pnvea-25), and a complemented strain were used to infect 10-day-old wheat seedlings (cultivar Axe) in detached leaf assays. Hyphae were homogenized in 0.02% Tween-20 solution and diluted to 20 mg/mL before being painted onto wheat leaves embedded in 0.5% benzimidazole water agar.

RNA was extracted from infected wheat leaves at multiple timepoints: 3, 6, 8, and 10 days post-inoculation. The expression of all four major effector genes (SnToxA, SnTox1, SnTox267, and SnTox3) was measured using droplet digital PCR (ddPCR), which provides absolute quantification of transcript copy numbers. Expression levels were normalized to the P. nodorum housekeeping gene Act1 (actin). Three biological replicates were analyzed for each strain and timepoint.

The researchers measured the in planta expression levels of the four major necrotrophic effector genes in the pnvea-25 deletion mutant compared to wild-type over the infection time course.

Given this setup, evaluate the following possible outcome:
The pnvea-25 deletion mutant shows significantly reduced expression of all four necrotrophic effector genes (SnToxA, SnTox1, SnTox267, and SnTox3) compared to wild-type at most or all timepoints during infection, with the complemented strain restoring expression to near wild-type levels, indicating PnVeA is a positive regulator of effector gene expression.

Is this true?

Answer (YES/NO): NO